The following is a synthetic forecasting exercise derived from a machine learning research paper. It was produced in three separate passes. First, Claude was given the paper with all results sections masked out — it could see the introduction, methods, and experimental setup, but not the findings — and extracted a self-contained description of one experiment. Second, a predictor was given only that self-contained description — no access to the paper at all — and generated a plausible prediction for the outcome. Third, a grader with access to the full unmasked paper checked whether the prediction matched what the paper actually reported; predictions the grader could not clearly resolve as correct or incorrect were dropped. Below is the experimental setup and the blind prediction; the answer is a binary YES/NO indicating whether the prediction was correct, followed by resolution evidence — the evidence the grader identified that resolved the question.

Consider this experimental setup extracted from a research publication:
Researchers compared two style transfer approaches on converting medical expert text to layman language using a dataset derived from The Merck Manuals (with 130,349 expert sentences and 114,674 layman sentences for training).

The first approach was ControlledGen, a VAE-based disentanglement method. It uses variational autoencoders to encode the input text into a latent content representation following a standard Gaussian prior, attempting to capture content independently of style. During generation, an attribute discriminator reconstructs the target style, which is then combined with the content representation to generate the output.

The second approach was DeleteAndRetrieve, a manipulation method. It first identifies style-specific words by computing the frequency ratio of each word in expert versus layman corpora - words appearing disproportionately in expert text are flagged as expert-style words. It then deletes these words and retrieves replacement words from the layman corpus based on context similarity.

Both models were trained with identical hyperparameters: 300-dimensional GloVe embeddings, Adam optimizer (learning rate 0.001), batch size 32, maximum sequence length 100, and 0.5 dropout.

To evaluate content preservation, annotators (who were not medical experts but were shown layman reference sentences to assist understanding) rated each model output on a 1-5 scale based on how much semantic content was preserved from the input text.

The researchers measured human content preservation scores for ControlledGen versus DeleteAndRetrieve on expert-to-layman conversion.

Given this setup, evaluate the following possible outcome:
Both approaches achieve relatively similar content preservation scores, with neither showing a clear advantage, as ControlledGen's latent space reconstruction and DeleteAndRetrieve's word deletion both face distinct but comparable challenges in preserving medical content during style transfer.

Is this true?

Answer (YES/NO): NO